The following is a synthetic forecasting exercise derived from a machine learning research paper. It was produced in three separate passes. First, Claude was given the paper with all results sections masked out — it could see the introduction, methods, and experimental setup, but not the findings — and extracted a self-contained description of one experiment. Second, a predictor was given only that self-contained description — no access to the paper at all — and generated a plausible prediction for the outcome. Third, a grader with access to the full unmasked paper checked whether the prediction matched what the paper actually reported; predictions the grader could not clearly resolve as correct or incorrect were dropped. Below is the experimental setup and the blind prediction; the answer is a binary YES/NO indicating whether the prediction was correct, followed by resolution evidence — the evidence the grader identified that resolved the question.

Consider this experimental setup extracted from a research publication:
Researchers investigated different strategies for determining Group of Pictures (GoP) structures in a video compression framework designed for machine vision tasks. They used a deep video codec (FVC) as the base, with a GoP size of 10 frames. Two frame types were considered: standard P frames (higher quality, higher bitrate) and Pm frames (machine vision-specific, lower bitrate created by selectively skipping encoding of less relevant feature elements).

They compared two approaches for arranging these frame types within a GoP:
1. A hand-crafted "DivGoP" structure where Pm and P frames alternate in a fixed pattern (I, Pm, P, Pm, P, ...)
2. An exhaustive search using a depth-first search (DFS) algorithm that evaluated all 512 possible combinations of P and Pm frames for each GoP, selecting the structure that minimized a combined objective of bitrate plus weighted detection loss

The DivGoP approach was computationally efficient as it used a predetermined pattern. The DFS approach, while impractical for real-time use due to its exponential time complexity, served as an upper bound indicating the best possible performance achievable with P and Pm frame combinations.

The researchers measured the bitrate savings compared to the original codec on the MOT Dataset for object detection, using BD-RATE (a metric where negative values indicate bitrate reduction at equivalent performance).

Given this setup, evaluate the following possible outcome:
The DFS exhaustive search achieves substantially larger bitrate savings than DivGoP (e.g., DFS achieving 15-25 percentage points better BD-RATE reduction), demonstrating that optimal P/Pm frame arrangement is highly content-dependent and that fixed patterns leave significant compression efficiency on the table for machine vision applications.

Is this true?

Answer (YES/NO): NO